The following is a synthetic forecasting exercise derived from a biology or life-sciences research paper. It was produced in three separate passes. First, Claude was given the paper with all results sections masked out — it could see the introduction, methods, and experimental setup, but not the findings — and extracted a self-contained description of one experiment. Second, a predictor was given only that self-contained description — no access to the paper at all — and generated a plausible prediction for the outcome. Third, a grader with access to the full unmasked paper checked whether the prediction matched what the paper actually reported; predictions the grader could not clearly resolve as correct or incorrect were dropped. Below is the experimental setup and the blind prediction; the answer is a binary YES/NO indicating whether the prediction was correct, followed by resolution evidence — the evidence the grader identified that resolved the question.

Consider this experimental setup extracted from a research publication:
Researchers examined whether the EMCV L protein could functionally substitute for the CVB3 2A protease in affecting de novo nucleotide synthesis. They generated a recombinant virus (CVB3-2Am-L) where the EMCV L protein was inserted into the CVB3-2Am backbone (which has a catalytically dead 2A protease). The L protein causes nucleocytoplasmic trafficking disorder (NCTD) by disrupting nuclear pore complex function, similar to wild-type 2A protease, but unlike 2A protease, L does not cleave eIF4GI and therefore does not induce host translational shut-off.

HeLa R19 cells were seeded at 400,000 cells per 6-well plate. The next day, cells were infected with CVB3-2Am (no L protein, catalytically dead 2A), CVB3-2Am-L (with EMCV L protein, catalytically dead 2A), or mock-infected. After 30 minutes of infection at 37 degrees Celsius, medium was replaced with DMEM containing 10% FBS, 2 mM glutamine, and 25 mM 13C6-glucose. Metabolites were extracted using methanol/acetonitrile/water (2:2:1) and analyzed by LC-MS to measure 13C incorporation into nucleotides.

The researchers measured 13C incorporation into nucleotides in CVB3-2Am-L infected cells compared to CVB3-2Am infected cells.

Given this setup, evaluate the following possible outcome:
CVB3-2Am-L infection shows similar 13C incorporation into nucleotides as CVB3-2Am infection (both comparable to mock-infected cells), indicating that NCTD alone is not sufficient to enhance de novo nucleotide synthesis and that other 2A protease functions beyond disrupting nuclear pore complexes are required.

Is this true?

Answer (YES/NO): NO